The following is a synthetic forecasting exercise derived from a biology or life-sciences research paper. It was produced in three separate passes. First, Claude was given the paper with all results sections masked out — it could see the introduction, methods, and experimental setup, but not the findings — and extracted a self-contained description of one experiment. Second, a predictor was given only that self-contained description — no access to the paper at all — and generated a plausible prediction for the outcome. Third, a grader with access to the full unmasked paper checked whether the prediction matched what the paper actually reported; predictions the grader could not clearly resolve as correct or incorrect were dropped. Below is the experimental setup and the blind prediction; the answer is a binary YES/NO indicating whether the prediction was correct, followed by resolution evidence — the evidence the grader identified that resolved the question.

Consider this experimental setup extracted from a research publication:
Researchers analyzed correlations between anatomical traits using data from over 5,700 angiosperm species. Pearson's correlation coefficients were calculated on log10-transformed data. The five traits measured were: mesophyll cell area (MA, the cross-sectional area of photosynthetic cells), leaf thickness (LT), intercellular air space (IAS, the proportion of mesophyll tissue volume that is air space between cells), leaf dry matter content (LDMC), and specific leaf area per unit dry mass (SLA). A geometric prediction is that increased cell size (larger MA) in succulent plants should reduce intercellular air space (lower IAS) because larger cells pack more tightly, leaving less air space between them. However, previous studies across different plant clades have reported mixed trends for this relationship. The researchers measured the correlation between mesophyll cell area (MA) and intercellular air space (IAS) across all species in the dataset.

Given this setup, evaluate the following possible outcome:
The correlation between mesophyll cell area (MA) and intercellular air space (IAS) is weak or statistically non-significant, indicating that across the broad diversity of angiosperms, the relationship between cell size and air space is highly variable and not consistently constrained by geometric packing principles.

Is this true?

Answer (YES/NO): YES